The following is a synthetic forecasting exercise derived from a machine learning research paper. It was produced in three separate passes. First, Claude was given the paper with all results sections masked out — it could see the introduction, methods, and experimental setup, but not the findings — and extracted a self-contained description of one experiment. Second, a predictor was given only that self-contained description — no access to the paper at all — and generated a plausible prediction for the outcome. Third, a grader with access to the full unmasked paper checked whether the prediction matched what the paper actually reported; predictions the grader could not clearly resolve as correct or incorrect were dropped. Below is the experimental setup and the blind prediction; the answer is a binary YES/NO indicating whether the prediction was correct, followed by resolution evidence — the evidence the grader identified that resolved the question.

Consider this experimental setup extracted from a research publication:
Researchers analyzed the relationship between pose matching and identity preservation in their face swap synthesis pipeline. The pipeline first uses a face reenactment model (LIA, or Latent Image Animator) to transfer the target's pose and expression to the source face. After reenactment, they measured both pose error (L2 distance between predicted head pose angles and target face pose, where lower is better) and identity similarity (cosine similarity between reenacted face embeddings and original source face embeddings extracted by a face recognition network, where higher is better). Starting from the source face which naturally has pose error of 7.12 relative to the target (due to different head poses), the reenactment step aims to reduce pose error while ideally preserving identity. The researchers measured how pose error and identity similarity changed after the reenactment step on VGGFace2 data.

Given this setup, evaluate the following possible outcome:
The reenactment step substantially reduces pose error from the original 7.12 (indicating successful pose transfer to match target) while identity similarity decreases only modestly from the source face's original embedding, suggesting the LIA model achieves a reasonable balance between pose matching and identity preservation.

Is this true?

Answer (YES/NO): NO